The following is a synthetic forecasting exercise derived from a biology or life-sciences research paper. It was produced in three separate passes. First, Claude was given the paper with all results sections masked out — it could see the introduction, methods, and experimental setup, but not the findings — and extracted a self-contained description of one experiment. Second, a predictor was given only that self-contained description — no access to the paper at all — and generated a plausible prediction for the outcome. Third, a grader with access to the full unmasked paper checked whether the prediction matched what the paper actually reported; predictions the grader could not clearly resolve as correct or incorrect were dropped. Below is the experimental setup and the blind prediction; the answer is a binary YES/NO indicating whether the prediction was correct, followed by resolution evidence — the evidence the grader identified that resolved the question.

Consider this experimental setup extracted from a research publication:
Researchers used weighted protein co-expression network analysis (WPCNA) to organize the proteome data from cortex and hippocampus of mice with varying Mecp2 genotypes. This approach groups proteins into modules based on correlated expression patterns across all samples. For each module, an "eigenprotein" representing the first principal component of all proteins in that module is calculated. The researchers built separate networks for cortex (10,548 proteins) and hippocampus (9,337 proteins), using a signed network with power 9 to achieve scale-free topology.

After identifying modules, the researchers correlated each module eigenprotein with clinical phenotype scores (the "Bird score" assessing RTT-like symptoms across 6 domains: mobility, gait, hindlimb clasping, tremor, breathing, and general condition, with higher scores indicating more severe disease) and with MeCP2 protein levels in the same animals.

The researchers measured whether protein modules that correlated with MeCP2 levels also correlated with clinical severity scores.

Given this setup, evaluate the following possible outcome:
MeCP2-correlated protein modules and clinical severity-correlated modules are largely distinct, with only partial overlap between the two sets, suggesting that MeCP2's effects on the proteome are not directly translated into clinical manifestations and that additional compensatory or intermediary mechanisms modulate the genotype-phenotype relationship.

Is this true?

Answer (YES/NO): NO